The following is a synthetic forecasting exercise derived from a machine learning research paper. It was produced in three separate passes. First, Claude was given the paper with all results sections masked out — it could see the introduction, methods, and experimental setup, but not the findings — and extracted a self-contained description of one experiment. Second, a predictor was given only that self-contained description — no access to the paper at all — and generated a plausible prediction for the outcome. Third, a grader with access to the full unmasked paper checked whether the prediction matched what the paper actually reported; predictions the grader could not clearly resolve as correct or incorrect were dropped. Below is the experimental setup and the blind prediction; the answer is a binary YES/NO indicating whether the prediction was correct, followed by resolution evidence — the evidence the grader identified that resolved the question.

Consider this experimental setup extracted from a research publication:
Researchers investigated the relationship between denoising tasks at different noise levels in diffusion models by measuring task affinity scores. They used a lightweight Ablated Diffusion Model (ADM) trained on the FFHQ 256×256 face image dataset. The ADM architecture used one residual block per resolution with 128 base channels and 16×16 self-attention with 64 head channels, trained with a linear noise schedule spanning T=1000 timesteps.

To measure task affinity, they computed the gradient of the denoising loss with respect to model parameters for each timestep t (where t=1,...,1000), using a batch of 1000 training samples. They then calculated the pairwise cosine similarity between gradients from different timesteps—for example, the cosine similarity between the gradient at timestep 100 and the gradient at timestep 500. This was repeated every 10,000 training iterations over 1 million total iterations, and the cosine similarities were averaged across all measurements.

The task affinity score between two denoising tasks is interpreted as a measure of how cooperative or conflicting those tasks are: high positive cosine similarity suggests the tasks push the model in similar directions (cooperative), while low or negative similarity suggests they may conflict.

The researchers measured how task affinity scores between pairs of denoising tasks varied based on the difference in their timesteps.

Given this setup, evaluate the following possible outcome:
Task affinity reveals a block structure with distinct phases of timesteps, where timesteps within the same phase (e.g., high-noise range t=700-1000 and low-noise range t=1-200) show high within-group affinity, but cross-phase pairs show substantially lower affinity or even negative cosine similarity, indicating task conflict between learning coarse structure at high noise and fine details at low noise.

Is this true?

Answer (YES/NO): NO